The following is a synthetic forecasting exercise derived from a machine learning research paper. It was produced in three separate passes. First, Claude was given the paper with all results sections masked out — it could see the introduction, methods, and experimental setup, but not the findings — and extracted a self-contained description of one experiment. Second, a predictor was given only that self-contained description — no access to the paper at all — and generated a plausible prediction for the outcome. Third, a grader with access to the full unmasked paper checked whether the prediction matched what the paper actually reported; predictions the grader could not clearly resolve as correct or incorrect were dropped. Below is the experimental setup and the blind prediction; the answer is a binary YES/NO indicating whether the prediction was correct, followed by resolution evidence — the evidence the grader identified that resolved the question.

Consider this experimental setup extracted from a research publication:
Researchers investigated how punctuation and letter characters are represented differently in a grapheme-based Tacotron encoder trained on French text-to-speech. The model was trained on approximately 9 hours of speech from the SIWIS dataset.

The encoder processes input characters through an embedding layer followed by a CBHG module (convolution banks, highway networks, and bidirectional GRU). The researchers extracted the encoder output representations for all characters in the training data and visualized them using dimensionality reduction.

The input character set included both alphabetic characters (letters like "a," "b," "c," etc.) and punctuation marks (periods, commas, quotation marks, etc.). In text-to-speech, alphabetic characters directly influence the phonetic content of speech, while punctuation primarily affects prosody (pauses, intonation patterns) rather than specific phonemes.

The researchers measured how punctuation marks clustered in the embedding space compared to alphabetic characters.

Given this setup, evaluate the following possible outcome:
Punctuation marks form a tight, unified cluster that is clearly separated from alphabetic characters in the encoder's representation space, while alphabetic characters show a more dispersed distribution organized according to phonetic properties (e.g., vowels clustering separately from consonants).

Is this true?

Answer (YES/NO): YES